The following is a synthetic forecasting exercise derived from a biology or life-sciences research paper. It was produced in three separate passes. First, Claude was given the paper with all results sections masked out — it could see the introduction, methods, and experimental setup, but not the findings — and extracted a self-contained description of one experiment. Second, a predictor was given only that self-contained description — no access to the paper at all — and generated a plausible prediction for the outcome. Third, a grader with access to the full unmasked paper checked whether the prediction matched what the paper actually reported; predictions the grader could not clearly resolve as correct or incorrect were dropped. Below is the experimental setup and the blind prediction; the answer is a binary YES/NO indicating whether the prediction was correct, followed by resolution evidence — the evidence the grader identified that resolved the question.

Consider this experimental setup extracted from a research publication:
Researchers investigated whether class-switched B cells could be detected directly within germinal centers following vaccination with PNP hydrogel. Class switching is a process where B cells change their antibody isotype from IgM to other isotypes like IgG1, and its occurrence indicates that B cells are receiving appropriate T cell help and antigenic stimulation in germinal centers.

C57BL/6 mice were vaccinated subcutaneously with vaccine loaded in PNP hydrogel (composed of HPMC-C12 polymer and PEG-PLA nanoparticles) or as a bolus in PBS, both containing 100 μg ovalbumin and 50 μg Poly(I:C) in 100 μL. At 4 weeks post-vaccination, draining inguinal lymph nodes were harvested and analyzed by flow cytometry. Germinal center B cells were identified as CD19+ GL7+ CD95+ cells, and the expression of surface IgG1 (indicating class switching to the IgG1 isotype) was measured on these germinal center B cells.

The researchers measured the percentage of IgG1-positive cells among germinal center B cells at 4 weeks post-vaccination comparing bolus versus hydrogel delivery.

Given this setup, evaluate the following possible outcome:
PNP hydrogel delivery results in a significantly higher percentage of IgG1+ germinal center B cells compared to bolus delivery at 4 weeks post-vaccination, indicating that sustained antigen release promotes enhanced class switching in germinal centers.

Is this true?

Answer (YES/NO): YES